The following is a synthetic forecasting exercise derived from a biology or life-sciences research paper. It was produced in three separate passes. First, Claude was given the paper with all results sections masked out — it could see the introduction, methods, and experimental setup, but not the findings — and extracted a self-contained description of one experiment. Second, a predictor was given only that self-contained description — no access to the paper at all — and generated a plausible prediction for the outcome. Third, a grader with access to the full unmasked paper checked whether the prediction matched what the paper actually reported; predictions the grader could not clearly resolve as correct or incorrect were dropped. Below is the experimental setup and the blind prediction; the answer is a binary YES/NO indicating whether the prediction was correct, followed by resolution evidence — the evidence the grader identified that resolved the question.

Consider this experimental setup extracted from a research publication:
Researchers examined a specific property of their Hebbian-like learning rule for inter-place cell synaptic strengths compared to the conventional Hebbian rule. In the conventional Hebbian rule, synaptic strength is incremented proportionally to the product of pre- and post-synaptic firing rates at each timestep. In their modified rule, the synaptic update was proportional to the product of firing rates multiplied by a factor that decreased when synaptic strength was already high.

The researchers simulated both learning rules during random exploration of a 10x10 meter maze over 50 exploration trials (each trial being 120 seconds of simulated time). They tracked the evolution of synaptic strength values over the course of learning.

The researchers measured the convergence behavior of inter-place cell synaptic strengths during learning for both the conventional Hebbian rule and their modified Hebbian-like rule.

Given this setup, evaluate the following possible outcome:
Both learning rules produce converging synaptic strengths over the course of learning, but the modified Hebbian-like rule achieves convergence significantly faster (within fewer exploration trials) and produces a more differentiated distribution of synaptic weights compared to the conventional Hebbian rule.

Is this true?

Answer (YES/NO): NO